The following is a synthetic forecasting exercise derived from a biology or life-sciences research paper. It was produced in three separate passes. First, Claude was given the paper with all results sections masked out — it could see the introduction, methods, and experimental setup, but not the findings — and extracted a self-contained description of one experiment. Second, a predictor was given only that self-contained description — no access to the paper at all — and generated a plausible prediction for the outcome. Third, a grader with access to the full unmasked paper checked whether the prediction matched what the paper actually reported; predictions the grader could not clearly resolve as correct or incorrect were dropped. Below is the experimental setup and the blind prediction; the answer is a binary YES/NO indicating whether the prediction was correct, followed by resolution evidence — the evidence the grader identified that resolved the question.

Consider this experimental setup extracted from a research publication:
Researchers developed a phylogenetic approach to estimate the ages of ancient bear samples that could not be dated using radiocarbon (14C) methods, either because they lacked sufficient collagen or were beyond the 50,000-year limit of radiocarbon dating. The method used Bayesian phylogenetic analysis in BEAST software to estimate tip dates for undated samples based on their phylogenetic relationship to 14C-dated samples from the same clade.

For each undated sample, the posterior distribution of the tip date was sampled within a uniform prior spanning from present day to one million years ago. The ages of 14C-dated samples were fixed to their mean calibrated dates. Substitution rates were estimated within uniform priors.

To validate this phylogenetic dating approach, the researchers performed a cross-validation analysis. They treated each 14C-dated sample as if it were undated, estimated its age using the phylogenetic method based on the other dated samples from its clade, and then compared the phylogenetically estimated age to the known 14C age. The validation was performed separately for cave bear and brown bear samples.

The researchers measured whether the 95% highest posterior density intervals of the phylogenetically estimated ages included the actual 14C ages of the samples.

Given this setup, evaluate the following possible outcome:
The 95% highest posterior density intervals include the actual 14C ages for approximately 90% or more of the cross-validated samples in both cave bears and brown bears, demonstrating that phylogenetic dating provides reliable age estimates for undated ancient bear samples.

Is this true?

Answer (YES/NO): YES